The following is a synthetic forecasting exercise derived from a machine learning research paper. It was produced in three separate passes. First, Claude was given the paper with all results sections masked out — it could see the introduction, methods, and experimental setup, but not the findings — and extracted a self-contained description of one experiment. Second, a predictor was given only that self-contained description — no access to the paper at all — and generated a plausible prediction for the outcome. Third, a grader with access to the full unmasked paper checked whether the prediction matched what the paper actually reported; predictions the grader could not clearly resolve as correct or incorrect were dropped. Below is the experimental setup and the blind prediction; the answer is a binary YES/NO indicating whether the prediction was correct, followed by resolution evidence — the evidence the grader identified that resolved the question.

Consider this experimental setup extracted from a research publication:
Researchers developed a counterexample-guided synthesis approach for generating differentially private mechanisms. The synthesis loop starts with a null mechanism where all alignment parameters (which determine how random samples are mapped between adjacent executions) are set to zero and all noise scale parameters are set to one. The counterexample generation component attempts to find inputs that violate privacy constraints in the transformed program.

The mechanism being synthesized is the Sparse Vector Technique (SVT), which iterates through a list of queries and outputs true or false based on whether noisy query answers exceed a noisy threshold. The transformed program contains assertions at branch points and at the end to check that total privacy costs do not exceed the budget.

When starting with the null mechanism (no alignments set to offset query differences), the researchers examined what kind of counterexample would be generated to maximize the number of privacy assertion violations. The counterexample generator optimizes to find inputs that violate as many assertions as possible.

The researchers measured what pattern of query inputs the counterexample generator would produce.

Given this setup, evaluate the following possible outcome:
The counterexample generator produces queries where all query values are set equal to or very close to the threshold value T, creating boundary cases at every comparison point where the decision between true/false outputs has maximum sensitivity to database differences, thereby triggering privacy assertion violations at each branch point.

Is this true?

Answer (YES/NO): NO